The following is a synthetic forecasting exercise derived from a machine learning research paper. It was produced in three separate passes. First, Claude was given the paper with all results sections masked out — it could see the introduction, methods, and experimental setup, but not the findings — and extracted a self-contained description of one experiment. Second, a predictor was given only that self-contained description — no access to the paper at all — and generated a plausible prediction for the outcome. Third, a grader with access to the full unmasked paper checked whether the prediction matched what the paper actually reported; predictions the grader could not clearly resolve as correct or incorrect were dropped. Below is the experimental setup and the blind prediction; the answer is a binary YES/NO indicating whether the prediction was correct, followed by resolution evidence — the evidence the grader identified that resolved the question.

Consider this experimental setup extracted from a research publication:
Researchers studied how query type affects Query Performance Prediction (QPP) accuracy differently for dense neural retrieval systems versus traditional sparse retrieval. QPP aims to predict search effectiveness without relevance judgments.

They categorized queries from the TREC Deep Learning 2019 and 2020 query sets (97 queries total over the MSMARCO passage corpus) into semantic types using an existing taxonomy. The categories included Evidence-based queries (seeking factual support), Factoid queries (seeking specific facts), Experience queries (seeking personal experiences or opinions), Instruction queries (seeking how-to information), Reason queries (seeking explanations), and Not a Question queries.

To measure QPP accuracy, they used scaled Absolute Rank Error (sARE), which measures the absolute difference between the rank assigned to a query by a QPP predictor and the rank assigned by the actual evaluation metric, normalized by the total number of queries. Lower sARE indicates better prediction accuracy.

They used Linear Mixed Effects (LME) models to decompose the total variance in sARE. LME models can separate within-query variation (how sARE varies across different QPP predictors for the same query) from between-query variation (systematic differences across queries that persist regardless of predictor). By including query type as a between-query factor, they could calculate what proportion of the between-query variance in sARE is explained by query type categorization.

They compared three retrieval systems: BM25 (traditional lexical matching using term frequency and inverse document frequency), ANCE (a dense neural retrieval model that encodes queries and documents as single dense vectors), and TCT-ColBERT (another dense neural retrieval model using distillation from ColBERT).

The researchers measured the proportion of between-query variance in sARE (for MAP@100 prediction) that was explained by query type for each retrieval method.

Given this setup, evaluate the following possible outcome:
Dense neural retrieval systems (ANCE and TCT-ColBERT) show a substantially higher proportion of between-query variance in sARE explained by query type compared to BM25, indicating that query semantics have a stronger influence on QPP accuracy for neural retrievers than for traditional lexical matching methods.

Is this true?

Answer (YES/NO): YES